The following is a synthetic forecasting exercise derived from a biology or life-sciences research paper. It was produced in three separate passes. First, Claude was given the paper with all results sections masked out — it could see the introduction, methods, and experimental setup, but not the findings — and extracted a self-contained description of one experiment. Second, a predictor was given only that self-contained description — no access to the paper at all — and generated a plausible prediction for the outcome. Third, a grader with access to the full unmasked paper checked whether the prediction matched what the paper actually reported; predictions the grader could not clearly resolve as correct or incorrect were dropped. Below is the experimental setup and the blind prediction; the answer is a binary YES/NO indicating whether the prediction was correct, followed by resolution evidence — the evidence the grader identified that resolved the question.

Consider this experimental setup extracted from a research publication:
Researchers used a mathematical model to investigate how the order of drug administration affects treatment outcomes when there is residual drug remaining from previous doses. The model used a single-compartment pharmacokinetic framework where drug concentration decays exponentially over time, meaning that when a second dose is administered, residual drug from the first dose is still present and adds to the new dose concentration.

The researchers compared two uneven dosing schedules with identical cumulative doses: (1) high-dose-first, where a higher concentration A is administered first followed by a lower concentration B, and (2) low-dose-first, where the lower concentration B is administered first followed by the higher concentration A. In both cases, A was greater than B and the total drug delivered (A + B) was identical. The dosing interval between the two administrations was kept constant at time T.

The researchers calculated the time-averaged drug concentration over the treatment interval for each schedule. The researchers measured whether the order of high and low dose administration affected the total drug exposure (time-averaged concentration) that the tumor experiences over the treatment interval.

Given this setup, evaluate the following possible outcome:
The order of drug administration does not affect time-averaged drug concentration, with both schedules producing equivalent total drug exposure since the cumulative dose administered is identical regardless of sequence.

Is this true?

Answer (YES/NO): NO